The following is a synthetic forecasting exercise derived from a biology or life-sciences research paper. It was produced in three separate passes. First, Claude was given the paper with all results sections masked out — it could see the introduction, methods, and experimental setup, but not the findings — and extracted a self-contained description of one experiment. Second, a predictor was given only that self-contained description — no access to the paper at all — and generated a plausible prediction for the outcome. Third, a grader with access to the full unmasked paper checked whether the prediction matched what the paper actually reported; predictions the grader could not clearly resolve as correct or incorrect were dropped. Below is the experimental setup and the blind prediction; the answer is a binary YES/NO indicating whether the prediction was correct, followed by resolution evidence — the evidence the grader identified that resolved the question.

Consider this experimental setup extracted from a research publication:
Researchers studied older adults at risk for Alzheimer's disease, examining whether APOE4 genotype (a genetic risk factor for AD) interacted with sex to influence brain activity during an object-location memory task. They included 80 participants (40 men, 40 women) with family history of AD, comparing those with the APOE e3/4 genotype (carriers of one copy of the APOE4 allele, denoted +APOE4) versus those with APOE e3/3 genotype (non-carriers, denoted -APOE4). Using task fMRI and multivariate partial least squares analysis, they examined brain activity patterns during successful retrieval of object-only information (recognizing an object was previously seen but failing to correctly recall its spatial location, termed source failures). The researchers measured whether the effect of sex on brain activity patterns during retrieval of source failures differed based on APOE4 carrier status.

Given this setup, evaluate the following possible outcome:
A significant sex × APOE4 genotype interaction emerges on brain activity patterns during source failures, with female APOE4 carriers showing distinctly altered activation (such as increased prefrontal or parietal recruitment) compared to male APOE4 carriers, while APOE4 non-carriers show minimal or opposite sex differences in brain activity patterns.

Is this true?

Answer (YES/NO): NO